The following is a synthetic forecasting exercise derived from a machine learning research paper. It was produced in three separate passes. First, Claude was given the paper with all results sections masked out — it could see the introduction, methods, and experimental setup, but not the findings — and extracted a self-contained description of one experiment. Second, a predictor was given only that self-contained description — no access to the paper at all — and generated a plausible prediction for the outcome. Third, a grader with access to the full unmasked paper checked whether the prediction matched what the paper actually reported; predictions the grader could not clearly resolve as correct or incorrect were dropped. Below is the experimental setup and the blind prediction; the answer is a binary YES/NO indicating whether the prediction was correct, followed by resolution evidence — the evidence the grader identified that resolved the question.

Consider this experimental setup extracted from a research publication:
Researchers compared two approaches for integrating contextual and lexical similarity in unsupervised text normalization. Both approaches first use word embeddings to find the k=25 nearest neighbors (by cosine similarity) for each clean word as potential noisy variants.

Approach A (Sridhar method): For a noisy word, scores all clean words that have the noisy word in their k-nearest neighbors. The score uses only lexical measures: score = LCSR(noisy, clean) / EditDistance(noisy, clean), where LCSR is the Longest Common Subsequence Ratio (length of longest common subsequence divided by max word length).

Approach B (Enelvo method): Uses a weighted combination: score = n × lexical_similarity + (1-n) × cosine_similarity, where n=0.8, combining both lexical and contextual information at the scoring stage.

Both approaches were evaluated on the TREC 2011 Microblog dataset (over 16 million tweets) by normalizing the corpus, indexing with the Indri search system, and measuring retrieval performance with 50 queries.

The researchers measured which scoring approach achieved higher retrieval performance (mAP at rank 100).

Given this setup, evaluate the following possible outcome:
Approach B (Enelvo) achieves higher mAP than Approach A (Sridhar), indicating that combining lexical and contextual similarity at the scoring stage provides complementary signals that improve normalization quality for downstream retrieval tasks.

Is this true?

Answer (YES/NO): NO